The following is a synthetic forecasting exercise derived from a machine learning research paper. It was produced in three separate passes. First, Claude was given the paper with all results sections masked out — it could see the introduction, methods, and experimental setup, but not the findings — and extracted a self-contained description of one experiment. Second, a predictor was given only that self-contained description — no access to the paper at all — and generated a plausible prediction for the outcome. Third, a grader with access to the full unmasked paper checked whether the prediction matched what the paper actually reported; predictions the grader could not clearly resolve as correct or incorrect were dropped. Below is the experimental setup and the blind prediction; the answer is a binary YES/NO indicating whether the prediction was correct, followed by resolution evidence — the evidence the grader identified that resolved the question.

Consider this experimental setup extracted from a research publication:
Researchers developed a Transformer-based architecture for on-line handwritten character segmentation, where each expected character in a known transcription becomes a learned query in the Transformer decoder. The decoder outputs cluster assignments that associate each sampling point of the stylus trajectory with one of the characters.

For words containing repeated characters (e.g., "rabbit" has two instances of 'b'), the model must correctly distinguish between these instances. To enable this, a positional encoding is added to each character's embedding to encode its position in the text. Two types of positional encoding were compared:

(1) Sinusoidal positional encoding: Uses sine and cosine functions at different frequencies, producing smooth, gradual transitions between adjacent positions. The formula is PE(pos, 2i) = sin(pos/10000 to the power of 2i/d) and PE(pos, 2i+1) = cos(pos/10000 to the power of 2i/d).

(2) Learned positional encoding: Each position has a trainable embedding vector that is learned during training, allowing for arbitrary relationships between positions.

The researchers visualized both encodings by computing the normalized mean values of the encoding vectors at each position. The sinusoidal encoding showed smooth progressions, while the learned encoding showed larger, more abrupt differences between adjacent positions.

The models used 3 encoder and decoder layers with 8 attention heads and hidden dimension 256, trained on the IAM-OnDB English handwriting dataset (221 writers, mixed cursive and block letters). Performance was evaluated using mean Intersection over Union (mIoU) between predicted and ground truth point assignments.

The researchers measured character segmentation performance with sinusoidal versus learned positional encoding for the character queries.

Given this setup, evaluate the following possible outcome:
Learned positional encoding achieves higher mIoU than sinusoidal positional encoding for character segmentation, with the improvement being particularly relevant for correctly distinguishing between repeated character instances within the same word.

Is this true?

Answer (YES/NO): YES